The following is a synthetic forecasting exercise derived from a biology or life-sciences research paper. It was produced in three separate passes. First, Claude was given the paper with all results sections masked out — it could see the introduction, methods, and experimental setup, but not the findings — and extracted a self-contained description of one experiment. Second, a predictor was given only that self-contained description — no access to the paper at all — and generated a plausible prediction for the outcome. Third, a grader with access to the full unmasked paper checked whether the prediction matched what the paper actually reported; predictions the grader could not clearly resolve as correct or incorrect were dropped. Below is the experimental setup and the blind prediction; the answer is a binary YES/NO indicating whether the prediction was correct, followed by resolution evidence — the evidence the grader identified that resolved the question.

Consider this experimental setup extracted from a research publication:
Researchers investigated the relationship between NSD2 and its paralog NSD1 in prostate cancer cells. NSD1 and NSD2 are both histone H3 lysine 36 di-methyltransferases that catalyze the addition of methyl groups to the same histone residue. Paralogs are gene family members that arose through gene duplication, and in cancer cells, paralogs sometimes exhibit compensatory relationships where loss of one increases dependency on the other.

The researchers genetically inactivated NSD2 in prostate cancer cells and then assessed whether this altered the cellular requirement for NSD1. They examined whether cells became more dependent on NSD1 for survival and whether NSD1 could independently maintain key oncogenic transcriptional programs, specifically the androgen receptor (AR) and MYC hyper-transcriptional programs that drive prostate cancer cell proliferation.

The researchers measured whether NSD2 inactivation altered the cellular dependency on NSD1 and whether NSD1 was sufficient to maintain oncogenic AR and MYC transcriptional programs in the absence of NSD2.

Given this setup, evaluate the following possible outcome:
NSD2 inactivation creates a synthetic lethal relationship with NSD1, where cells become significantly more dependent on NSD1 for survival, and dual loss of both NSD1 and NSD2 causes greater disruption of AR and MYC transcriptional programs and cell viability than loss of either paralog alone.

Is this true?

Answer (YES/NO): YES